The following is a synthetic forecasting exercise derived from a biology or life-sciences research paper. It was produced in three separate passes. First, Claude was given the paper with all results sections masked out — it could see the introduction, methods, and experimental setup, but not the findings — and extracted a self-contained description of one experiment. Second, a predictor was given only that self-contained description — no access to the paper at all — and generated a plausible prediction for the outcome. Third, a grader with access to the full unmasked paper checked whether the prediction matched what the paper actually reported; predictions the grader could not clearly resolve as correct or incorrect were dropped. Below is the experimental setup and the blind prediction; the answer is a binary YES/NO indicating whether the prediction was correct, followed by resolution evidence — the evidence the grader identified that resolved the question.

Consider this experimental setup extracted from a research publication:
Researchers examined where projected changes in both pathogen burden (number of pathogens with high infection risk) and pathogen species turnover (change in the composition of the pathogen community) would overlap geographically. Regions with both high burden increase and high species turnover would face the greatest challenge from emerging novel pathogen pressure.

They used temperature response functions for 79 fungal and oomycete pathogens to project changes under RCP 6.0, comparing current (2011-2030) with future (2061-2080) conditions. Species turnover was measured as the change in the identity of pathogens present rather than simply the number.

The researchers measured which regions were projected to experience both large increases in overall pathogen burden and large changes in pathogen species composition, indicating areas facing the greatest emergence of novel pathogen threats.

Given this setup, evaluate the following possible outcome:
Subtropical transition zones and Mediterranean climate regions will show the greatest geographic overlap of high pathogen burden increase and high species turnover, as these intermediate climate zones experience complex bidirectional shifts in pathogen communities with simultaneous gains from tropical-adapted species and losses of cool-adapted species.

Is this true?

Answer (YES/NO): NO